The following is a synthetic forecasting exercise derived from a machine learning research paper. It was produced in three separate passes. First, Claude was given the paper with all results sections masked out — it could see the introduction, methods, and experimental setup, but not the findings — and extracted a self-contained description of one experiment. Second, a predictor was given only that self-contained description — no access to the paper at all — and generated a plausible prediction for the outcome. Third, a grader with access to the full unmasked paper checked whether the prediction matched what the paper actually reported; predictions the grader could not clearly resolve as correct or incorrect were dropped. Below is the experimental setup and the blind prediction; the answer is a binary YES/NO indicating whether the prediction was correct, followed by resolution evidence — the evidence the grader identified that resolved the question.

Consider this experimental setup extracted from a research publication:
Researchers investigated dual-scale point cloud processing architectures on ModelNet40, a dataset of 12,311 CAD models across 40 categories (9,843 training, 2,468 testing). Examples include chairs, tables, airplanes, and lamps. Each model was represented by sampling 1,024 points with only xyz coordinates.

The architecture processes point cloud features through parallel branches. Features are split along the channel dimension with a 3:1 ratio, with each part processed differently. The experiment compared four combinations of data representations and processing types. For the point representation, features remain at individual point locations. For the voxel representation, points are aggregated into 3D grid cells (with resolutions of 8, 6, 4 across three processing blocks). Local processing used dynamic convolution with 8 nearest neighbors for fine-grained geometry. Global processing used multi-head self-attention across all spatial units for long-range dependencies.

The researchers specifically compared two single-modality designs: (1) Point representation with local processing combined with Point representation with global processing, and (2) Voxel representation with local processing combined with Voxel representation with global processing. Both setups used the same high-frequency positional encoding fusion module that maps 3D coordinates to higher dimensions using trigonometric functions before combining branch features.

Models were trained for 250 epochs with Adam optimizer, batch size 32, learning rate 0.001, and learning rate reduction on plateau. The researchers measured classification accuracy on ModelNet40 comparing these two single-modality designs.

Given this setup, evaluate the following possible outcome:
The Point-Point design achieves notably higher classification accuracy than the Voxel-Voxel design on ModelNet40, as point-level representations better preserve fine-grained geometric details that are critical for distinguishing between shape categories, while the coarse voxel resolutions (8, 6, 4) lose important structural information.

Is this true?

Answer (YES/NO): NO